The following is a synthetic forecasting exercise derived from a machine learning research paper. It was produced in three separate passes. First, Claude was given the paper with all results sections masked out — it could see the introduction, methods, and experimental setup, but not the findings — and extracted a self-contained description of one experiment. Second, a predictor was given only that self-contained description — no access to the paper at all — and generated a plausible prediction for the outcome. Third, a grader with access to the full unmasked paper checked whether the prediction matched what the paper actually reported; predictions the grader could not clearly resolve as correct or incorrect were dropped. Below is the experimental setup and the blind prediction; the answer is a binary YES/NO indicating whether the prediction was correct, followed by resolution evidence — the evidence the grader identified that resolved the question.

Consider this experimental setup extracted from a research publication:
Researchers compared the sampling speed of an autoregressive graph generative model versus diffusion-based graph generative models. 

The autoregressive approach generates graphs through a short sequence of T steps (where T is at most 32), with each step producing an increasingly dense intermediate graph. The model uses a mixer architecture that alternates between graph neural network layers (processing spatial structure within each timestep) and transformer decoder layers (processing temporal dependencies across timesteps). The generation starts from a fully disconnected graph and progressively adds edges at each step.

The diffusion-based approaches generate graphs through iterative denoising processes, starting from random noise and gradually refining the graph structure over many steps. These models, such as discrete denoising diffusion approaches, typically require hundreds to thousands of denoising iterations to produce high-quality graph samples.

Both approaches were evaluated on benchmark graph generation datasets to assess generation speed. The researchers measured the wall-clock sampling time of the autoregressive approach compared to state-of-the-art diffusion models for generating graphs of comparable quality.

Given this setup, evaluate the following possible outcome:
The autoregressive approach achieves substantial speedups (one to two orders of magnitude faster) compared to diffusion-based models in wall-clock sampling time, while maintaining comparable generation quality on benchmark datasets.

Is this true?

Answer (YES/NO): YES